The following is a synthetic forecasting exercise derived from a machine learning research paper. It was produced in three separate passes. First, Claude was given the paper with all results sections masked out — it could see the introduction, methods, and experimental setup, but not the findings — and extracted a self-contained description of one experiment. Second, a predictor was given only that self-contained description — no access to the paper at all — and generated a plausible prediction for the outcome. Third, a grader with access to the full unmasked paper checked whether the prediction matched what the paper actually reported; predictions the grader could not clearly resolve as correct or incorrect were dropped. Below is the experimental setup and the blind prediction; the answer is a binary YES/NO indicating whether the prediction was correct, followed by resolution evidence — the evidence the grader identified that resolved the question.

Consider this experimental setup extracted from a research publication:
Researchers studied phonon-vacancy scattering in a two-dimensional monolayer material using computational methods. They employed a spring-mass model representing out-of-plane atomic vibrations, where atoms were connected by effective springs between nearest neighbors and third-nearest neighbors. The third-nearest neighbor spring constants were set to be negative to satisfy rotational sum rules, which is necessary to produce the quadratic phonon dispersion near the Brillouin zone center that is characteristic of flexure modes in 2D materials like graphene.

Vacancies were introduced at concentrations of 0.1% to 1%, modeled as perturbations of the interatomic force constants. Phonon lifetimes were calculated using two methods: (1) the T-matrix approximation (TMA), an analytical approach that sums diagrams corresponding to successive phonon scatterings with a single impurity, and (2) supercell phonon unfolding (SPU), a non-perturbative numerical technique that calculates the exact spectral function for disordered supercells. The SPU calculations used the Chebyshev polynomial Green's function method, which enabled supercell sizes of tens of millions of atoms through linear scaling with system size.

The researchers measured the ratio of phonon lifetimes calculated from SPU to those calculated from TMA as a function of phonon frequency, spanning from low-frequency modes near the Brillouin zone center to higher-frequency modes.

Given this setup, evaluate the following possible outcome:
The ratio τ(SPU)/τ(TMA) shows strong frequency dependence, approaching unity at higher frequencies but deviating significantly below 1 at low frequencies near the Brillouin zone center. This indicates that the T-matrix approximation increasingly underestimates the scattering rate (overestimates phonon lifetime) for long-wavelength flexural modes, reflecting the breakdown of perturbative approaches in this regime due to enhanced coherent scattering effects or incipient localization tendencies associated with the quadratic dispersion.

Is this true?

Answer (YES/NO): YES